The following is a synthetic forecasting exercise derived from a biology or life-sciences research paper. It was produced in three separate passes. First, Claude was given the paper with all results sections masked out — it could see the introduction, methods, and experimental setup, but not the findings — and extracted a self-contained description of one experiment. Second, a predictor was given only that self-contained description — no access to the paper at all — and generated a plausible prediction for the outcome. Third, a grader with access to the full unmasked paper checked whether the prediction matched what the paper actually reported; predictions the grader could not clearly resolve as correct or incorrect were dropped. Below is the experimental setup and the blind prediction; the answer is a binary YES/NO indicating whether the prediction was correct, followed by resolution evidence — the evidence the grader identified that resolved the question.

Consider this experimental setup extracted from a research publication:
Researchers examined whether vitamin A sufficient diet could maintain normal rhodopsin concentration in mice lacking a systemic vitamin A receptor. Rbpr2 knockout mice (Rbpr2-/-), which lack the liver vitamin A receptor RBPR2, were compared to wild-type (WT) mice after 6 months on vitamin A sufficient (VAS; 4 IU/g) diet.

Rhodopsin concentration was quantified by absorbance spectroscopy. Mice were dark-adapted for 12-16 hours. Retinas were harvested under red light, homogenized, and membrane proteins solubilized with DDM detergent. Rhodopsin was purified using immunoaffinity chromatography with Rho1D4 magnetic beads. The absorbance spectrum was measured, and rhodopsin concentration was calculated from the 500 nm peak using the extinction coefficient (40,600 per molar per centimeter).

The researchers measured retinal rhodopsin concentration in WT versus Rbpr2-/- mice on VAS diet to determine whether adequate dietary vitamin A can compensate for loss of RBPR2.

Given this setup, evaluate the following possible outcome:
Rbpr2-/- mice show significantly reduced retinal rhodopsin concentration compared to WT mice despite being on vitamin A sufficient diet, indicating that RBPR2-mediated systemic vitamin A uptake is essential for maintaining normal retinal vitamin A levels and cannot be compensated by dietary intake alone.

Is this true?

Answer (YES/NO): YES